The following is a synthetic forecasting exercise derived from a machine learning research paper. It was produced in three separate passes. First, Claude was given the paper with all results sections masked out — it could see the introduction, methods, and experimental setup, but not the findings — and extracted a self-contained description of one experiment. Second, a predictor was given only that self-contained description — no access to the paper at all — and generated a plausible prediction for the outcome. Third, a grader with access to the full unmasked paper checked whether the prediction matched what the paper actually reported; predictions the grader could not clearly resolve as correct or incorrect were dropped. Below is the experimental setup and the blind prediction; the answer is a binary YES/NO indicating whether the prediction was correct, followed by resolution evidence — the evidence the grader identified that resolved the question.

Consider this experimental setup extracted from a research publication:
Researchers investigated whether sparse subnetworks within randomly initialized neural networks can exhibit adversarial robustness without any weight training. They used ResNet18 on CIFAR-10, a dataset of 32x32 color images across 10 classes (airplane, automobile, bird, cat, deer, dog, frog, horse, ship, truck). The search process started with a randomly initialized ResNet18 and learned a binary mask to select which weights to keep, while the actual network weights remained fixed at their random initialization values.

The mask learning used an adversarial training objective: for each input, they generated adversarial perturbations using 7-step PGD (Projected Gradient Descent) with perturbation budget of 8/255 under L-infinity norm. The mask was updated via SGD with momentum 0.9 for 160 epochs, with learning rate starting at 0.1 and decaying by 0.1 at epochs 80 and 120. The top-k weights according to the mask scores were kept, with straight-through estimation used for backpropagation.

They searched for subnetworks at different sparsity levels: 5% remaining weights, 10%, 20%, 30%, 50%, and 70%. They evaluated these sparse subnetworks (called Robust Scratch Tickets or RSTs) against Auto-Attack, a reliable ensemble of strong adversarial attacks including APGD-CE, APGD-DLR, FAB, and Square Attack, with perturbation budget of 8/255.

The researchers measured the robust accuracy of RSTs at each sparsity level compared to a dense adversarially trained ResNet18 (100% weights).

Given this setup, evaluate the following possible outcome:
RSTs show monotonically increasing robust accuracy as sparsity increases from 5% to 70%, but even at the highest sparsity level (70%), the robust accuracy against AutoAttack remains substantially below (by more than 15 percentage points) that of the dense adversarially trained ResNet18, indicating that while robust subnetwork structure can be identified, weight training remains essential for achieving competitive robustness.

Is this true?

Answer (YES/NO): NO